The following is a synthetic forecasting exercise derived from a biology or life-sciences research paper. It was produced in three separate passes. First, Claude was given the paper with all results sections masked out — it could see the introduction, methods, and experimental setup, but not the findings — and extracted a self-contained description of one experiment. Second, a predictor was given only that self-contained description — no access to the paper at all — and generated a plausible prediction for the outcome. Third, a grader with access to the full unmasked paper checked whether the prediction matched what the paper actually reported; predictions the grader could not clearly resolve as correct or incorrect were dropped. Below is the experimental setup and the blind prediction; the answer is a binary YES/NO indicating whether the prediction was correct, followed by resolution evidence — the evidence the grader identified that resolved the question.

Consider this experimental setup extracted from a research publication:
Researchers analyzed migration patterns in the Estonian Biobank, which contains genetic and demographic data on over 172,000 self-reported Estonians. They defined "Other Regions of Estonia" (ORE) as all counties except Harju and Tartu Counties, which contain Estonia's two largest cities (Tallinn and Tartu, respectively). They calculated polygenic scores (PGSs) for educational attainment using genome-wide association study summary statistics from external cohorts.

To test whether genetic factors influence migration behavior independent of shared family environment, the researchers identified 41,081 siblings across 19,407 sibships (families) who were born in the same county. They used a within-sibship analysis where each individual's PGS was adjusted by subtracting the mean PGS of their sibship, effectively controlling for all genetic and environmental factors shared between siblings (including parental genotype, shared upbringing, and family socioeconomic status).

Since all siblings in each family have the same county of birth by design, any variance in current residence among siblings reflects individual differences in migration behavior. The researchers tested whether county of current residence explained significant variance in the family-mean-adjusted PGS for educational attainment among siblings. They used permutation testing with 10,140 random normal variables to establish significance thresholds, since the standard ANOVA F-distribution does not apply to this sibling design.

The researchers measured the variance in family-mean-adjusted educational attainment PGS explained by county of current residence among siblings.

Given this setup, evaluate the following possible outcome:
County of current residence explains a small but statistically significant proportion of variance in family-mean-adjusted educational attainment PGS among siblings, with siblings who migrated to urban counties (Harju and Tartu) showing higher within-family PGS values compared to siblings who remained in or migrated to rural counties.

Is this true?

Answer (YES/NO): YES